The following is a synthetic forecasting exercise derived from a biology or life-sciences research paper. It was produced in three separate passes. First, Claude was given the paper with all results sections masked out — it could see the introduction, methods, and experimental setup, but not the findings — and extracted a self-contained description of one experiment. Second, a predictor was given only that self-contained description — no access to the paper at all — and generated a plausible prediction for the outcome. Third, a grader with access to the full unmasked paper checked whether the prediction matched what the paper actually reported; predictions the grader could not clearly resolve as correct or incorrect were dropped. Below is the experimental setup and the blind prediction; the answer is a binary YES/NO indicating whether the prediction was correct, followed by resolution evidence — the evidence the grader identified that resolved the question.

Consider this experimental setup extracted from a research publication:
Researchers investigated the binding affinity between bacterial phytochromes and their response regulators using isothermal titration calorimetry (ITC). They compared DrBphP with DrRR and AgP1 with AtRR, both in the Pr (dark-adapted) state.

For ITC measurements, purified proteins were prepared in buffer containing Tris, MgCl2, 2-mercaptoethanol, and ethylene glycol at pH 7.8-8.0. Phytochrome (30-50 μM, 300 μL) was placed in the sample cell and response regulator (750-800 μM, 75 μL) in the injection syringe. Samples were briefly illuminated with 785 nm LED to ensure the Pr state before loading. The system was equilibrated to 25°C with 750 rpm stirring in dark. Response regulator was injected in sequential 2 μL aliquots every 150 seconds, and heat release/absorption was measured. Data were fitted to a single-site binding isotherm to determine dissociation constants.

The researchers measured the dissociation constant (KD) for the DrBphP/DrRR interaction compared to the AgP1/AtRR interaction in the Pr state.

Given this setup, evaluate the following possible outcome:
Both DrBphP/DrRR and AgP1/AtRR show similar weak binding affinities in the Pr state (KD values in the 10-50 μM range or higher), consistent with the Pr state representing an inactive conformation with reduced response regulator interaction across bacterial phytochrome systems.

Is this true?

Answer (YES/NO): NO